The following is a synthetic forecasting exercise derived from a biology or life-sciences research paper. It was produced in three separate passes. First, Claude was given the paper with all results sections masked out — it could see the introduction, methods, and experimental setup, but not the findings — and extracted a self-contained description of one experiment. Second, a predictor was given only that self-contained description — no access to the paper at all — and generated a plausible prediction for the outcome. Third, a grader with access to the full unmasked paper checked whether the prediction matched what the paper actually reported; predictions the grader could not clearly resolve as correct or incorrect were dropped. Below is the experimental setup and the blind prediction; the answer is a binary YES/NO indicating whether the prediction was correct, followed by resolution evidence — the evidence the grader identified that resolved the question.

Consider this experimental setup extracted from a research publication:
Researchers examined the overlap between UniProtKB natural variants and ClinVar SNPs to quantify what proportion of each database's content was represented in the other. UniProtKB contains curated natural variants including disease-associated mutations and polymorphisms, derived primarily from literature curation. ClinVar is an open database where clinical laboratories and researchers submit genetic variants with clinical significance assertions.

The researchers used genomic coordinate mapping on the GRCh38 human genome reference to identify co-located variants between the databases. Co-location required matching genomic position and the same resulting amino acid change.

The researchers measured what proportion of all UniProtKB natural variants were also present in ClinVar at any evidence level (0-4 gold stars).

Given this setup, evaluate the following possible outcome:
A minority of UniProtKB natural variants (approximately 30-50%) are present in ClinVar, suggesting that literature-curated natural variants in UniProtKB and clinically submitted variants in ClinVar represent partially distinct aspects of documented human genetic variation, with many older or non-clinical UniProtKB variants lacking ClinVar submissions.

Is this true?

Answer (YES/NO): YES